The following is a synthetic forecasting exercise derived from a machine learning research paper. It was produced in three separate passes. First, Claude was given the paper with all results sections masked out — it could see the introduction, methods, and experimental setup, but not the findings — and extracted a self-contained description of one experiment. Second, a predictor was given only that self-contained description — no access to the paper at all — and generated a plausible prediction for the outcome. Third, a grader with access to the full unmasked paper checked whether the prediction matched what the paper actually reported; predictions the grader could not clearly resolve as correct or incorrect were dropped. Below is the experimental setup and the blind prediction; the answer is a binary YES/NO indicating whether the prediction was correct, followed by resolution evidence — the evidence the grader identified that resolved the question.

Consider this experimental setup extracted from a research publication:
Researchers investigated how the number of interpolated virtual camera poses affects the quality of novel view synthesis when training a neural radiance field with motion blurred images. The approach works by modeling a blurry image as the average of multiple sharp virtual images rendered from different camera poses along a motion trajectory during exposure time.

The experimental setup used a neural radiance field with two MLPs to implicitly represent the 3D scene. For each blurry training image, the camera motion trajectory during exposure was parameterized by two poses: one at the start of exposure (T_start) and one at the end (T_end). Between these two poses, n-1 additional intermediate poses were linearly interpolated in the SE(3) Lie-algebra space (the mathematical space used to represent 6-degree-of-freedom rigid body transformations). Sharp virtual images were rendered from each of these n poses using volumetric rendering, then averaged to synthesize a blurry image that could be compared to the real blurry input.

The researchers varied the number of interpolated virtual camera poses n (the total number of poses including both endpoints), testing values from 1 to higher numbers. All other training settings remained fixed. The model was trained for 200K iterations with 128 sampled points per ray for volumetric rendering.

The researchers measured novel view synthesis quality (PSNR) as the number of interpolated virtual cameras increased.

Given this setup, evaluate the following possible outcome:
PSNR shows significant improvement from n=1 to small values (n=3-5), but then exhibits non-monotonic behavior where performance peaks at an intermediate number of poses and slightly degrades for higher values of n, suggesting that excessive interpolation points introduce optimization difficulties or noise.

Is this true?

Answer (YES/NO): NO